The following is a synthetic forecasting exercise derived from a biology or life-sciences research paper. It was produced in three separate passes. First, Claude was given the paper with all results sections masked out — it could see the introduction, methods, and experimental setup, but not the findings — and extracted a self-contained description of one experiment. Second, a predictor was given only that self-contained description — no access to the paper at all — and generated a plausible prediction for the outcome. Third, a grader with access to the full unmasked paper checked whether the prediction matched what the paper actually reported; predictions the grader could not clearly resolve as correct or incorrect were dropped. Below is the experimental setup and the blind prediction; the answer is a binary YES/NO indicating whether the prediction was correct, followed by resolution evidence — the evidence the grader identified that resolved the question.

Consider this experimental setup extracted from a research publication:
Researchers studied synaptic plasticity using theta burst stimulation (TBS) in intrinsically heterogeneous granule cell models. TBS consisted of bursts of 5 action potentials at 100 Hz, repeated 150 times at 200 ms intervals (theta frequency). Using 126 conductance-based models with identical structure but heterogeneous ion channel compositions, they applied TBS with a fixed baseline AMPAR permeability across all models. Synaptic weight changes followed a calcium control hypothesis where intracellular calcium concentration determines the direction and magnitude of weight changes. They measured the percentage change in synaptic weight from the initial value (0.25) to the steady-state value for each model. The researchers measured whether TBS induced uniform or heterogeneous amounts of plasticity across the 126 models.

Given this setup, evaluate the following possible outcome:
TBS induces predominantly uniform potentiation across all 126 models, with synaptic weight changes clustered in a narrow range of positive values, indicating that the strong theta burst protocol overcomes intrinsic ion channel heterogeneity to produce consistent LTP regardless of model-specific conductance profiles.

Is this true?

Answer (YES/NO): NO